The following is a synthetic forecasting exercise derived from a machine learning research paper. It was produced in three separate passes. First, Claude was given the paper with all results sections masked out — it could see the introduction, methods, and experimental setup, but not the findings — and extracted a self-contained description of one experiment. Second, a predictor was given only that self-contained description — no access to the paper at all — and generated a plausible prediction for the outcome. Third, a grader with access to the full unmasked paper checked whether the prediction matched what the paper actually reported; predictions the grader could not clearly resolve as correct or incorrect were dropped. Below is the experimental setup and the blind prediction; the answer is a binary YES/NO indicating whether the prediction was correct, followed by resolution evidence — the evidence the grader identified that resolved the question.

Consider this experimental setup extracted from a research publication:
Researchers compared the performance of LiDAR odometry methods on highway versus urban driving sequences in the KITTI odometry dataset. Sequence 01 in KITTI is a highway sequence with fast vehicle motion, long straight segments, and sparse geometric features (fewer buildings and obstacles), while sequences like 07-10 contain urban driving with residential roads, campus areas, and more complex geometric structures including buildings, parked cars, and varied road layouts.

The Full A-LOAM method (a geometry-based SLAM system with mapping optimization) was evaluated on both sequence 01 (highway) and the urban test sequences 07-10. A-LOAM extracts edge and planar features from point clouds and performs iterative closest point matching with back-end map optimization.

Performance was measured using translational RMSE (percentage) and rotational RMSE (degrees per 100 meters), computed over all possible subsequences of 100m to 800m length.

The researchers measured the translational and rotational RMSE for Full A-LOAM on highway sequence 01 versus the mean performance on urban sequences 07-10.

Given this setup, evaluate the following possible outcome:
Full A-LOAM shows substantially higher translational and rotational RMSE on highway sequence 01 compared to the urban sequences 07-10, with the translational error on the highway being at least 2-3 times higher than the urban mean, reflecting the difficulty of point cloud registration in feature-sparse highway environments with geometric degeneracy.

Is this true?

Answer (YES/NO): YES